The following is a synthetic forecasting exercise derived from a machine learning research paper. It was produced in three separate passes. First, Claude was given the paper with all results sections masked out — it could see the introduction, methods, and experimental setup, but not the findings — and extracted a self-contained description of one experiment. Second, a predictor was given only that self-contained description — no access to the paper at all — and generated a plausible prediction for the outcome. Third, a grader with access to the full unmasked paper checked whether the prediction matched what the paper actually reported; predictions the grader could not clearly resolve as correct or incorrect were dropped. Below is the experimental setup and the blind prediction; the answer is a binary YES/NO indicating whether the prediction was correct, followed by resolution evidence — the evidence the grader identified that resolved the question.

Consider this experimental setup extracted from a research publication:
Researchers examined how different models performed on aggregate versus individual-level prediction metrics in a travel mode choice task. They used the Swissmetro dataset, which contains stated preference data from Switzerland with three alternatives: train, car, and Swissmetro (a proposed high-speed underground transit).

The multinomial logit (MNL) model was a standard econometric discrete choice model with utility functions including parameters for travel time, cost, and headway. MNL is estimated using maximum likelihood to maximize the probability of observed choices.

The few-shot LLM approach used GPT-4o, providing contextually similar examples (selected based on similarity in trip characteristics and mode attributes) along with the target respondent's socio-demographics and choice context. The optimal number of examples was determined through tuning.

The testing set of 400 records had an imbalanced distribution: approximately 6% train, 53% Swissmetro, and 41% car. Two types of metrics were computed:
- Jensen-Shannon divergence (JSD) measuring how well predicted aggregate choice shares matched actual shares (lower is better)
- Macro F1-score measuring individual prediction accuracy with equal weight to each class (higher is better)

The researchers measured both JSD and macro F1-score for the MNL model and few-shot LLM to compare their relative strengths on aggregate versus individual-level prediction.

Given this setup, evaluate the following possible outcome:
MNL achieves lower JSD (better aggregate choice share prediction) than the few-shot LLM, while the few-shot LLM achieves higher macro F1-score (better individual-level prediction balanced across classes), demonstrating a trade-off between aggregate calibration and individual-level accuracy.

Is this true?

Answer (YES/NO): NO